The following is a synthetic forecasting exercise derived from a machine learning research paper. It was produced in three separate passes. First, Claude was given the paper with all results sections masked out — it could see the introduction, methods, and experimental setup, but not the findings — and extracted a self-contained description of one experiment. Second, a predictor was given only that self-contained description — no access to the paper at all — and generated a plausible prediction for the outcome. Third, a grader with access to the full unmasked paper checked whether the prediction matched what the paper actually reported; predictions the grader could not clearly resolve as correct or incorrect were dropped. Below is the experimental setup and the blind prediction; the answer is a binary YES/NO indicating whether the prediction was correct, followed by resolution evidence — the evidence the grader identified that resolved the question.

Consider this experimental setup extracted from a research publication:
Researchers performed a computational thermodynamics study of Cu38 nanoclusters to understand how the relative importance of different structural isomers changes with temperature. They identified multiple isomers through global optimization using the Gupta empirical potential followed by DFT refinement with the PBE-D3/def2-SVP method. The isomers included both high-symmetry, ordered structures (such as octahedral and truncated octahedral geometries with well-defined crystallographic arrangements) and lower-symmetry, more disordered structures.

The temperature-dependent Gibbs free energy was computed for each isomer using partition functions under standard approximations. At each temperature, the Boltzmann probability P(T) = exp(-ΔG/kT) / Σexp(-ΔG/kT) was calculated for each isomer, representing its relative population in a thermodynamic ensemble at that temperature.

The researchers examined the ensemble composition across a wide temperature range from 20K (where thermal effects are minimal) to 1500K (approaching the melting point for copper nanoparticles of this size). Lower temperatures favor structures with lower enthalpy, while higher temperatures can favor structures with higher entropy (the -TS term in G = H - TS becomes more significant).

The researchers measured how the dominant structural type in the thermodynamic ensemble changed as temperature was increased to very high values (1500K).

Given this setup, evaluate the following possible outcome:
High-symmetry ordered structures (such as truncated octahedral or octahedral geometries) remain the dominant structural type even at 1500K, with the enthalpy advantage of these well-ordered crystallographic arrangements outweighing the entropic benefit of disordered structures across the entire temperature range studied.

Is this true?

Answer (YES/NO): NO